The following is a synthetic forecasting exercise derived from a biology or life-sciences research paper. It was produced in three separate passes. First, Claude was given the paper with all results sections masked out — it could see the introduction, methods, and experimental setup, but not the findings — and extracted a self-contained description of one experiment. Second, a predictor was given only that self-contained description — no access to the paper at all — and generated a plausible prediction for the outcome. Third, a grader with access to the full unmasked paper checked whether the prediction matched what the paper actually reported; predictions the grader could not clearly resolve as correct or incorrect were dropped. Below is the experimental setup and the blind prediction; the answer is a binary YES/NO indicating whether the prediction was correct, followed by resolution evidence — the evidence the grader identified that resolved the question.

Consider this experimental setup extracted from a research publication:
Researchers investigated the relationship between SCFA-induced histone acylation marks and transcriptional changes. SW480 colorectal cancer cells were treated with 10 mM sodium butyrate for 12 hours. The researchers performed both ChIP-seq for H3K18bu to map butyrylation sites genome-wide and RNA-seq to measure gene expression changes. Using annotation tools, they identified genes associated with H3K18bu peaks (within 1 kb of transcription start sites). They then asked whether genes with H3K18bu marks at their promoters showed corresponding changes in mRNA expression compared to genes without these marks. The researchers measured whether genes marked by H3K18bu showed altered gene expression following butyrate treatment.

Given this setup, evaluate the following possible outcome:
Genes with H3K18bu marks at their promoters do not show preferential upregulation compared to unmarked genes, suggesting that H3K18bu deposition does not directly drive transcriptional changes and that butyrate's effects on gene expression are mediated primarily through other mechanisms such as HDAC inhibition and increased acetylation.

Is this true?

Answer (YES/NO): NO